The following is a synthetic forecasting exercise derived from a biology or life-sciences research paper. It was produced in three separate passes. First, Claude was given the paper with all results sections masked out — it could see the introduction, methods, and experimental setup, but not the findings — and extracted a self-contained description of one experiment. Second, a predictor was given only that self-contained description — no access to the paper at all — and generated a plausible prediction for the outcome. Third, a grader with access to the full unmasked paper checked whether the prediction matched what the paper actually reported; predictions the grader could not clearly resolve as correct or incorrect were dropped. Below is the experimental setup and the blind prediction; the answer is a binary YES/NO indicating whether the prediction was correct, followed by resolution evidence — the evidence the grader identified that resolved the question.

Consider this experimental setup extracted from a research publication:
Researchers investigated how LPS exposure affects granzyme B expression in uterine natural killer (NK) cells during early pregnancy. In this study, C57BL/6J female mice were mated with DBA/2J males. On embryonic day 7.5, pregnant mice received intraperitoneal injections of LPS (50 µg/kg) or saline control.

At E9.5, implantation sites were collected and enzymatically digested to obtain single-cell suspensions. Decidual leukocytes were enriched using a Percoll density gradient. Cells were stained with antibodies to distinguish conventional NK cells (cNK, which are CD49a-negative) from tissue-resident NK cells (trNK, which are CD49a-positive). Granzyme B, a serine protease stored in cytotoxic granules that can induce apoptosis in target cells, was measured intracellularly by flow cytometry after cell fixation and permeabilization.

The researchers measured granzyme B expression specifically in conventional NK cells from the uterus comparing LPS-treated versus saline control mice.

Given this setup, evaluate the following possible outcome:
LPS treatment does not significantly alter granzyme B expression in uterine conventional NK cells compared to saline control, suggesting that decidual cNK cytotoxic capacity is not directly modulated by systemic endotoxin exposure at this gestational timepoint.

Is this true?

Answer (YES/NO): NO